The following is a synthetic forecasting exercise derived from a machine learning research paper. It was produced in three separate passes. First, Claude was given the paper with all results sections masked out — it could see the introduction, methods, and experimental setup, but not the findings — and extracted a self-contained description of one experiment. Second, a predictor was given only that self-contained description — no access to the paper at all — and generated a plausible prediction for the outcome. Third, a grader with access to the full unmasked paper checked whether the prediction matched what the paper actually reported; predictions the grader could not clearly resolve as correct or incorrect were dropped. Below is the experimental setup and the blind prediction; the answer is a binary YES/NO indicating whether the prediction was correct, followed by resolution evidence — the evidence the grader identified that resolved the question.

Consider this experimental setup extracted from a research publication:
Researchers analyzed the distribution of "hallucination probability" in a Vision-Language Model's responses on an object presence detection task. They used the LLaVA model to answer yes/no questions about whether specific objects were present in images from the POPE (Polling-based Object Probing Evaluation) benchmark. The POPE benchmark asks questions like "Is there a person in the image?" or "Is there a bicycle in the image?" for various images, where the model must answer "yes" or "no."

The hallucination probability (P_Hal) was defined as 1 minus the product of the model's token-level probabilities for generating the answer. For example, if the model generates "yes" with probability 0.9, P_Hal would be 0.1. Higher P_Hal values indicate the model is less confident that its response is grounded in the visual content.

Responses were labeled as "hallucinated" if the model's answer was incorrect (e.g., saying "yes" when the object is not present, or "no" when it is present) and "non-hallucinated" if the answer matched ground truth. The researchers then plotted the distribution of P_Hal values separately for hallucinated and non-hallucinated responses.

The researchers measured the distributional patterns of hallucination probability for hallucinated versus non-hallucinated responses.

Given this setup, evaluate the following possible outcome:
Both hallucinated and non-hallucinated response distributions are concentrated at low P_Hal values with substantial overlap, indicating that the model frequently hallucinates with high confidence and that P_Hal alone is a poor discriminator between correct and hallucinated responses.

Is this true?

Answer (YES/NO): NO